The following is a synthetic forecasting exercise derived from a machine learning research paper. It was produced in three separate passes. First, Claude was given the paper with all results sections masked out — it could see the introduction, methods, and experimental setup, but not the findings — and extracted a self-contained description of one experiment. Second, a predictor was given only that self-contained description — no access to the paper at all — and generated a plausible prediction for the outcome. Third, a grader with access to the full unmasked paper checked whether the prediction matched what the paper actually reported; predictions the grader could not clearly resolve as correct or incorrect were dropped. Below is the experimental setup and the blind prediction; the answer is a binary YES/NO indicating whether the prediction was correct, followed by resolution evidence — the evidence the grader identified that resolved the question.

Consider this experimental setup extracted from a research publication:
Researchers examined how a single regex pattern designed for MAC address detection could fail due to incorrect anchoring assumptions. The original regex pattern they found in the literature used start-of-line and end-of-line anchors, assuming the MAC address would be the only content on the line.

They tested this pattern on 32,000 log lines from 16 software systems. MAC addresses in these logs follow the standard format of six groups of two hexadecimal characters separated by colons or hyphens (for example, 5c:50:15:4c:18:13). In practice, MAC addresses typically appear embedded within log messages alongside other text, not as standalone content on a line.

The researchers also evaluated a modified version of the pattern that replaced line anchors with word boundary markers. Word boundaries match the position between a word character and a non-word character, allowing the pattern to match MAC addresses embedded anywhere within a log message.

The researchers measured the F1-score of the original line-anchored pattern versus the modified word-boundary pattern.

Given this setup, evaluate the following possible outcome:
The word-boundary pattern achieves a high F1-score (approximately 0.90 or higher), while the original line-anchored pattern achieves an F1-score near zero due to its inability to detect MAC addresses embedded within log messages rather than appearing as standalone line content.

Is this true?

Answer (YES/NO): YES